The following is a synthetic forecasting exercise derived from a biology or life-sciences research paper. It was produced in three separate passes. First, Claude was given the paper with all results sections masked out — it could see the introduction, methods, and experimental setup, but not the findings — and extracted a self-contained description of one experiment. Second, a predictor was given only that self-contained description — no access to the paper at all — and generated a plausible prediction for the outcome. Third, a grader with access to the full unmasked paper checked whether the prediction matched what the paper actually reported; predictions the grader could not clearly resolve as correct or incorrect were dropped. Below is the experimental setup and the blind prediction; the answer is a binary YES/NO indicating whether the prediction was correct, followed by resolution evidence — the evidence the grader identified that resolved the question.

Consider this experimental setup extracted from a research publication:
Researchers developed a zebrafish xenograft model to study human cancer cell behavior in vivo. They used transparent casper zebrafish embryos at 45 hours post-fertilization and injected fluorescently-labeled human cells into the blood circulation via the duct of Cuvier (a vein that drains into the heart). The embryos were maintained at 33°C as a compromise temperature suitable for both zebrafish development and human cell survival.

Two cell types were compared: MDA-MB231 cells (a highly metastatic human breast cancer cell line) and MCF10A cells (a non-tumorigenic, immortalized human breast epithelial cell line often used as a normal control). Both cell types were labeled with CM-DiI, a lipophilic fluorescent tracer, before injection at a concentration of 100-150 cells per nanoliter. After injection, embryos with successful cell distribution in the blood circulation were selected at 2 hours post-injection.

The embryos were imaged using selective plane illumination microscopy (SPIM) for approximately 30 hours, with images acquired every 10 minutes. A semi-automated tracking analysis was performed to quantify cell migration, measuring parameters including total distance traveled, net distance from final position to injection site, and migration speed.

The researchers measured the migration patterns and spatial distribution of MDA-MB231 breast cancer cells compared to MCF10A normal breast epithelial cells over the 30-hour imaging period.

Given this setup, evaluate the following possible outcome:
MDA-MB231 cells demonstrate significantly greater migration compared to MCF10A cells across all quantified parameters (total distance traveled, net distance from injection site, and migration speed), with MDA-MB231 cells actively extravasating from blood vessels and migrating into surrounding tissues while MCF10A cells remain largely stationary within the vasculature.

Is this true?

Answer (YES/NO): NO